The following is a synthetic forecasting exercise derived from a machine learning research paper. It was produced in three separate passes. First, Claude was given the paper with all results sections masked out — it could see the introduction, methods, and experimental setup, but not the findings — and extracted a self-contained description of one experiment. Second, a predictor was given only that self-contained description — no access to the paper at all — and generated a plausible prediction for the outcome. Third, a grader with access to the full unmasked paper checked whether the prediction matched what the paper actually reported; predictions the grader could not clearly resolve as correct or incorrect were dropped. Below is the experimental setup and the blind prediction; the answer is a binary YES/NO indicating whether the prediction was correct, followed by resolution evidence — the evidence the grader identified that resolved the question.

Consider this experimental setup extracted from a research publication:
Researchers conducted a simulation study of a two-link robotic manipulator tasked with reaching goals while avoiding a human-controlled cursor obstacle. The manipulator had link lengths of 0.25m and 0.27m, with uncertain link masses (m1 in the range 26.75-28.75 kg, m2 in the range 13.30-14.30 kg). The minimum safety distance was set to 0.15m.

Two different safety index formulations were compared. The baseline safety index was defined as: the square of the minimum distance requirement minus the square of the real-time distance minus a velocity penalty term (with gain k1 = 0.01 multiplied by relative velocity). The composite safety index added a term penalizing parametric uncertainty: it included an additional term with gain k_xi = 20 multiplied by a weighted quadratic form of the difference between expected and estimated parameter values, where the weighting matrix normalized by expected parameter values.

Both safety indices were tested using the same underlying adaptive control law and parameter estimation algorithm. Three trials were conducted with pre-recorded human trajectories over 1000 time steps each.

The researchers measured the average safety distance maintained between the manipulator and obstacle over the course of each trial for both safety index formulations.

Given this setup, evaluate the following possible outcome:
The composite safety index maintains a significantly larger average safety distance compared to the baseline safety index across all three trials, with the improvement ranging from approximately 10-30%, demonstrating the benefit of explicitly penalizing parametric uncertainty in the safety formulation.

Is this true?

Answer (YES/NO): NO